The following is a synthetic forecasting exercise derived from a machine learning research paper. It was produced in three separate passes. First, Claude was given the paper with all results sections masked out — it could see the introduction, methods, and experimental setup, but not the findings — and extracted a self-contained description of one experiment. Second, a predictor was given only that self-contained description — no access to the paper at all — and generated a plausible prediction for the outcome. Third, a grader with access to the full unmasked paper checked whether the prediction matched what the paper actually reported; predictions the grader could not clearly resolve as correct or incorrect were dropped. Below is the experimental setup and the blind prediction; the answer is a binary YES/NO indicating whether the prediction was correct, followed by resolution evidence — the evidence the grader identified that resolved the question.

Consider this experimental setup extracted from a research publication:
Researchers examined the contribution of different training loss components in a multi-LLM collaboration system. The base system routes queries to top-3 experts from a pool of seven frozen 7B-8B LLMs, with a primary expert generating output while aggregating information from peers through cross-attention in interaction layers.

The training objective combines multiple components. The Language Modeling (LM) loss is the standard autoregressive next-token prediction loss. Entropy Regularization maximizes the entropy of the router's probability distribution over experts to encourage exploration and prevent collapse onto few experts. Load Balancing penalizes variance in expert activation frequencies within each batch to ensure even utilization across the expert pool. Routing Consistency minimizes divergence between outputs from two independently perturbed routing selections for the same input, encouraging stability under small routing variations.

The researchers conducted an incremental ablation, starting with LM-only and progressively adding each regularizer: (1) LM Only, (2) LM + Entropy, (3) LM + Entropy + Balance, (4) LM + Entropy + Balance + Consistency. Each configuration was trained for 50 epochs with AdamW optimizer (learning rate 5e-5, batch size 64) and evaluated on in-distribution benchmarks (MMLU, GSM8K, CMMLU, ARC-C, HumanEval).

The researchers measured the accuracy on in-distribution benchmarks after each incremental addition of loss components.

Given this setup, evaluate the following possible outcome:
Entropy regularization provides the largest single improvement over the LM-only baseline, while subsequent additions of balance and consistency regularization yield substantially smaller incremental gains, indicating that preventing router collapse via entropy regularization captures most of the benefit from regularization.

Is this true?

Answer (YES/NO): NO